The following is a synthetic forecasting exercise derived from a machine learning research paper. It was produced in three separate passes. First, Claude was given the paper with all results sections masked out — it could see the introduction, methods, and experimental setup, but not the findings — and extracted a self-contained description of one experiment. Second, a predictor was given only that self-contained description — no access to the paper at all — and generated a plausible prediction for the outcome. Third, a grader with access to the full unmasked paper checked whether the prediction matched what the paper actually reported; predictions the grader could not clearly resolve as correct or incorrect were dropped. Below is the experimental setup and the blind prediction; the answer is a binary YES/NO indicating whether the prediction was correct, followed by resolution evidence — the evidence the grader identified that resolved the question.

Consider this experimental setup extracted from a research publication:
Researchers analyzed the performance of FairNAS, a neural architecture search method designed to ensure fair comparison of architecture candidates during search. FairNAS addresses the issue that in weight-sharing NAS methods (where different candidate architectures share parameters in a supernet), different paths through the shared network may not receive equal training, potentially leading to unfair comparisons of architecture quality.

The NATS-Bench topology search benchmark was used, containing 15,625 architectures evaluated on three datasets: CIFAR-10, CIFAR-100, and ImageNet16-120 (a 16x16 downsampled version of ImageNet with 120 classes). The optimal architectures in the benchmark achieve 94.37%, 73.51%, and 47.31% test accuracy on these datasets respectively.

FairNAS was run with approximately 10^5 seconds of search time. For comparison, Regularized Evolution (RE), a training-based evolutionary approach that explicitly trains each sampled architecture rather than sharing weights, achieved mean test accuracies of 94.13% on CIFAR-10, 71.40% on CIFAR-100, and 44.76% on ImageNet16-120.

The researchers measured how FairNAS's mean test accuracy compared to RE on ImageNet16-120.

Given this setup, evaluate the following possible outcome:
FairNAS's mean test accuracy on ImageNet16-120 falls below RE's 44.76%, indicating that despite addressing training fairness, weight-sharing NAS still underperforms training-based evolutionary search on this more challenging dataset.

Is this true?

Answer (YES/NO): YES